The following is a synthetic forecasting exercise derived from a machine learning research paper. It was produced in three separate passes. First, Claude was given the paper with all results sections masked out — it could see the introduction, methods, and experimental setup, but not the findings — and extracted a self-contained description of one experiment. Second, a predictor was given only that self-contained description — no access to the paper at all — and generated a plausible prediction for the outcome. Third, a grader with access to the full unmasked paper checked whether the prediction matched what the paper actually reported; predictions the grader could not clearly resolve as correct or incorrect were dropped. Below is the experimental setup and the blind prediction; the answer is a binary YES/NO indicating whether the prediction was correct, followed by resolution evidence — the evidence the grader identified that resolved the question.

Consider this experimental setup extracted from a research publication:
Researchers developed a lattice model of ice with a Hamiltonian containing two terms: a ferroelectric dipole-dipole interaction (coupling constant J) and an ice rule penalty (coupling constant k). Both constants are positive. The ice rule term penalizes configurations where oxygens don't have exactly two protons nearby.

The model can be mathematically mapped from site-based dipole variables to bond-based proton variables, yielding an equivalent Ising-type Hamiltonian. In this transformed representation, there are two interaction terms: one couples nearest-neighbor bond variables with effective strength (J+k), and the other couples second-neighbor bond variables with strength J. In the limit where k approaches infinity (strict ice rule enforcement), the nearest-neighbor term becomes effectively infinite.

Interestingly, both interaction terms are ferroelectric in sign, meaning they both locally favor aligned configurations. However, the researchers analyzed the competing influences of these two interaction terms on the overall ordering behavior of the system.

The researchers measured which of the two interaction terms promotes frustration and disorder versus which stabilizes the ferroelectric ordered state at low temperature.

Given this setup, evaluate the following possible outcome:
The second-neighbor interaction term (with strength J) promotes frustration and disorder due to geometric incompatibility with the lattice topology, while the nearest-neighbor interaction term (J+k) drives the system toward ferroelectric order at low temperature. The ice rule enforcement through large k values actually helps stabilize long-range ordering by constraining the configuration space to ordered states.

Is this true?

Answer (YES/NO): NO